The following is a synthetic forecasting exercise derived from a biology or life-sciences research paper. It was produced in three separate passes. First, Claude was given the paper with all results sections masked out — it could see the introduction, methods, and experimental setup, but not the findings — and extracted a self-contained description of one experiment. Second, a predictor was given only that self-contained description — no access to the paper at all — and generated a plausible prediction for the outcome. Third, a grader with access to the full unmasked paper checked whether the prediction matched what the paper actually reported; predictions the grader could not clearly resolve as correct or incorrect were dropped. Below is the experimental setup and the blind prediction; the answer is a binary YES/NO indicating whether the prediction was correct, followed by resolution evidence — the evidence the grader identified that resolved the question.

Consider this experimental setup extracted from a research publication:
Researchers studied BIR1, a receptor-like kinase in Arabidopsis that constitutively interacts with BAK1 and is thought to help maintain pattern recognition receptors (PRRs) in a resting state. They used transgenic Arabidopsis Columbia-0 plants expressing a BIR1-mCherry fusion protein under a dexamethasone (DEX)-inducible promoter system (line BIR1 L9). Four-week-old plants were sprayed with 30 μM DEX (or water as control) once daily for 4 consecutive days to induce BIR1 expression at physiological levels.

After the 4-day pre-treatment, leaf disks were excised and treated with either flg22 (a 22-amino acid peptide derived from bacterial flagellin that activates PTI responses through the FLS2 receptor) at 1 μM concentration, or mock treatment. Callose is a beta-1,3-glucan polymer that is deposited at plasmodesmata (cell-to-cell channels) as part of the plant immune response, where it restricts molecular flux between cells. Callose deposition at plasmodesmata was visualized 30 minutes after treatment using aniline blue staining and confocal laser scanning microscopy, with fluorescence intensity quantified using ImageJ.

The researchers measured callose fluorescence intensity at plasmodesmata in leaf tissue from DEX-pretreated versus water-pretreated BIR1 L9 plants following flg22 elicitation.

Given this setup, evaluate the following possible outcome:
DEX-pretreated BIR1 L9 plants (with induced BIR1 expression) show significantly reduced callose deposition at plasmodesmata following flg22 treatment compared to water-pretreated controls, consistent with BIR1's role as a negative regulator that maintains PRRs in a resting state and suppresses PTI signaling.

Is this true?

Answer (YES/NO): YES